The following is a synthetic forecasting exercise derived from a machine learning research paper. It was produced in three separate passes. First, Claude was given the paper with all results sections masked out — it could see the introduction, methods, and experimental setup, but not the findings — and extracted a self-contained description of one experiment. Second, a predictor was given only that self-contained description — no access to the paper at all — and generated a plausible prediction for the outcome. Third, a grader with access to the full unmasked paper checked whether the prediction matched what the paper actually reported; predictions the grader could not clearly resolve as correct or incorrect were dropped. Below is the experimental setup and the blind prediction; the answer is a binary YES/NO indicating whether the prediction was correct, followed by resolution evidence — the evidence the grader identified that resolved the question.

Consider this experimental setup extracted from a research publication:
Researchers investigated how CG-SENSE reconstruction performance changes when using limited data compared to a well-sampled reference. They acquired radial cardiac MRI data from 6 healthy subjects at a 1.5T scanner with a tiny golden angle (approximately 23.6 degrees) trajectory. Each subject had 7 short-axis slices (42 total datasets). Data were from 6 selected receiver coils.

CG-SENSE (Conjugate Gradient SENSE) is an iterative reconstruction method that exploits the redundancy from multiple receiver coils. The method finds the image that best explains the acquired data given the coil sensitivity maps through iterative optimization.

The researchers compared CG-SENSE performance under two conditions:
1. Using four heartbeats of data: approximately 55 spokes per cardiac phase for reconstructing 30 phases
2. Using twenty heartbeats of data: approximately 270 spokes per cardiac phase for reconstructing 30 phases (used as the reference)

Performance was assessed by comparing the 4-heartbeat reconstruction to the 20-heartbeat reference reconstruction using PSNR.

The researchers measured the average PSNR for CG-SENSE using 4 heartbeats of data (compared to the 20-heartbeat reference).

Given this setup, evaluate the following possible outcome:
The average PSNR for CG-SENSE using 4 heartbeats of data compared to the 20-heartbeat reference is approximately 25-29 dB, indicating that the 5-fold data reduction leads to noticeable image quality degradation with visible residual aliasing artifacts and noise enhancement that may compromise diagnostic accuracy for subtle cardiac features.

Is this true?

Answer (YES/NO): NO